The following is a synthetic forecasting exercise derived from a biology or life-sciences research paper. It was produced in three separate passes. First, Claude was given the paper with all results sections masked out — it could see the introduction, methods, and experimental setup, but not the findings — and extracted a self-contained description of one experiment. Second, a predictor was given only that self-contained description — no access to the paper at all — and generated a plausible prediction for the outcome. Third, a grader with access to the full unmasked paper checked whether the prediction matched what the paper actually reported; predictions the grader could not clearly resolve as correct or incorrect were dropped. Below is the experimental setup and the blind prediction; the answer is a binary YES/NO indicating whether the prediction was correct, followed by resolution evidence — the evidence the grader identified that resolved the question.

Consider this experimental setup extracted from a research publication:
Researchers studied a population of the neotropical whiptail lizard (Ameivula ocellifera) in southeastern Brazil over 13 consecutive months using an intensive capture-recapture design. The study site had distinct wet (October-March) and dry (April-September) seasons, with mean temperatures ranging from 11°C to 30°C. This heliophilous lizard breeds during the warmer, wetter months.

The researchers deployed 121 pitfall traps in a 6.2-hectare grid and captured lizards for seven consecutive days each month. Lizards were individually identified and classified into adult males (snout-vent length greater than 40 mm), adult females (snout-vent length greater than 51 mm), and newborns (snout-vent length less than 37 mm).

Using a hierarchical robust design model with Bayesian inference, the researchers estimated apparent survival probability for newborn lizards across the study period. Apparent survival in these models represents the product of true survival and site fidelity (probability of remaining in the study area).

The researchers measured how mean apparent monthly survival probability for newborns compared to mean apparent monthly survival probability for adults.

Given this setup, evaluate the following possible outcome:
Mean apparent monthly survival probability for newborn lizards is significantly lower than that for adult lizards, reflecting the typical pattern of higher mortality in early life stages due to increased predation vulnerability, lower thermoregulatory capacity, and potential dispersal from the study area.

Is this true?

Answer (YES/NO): YES